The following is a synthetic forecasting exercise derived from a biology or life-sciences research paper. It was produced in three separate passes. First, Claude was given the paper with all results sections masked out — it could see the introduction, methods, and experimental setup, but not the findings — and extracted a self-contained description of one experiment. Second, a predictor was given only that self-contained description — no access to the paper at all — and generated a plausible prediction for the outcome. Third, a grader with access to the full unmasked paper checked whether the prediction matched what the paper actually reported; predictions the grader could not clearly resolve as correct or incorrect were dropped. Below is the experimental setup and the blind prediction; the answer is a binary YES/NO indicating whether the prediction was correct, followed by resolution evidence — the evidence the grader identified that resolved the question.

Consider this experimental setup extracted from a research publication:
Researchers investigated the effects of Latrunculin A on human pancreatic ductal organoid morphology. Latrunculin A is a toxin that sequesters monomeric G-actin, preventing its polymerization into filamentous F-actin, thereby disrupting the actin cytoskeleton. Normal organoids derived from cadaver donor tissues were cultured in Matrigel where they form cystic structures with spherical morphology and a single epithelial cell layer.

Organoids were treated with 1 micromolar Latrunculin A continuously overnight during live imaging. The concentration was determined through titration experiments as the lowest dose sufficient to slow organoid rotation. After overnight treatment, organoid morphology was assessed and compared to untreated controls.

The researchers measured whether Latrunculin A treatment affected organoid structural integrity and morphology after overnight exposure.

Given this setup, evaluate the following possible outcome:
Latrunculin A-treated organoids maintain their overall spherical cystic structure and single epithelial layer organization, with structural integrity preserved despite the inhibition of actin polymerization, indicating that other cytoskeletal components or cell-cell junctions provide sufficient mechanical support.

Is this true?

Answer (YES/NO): NO